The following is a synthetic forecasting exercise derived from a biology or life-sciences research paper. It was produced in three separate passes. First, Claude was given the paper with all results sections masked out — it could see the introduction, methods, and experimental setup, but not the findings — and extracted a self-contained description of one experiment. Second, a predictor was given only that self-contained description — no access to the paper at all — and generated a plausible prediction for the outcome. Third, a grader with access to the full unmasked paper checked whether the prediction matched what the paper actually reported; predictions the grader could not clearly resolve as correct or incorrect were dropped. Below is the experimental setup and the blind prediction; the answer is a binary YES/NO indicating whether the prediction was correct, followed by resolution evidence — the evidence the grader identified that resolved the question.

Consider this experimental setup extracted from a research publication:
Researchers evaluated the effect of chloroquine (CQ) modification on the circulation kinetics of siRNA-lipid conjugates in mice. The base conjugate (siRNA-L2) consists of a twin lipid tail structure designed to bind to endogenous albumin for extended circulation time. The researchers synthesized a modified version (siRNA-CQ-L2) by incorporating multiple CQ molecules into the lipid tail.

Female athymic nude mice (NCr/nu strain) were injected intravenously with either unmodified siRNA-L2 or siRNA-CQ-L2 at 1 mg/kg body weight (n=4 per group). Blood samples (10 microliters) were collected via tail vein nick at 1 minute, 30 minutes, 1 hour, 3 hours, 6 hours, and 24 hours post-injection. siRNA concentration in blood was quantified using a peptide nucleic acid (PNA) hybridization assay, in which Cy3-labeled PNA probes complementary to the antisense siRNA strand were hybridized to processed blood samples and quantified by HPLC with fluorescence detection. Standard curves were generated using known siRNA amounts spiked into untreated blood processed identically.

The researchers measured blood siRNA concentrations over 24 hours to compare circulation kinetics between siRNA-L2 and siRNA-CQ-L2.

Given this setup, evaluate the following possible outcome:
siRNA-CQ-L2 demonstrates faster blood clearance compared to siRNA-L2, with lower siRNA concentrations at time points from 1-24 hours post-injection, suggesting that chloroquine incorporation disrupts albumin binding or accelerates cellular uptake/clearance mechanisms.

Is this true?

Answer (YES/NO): NO